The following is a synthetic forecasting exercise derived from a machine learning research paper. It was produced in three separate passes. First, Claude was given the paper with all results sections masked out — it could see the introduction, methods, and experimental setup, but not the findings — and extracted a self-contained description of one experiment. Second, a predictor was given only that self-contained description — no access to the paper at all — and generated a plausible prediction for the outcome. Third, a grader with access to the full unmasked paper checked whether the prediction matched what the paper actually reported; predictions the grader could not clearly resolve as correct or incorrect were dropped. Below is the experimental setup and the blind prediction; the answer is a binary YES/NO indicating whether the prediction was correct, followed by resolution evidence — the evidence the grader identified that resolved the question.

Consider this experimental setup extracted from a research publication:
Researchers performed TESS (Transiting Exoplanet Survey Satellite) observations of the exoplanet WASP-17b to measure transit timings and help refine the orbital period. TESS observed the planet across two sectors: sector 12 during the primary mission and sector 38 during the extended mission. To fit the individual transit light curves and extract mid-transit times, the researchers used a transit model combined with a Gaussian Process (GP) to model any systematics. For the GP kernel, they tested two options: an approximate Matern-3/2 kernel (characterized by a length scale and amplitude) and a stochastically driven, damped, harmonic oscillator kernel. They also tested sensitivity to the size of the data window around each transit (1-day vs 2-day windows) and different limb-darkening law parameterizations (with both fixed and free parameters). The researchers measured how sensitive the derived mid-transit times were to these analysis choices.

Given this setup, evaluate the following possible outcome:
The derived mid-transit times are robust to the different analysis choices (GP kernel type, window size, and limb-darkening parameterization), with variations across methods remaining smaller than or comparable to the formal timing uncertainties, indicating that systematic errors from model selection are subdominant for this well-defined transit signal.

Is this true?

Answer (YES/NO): YES